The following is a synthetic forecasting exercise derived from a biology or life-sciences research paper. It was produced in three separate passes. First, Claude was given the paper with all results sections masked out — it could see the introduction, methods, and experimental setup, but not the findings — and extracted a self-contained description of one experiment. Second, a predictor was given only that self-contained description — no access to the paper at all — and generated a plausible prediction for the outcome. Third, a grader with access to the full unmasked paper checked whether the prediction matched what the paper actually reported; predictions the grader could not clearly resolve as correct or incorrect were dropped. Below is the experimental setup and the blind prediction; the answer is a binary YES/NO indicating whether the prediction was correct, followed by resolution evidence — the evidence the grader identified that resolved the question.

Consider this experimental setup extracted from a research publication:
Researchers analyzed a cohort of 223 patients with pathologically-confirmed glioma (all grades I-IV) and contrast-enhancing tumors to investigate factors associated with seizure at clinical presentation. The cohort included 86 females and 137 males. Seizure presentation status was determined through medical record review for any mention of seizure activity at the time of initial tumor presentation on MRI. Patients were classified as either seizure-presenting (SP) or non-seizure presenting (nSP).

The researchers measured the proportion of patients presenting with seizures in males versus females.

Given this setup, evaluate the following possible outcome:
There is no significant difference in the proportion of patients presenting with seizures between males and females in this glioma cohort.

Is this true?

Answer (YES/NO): NO